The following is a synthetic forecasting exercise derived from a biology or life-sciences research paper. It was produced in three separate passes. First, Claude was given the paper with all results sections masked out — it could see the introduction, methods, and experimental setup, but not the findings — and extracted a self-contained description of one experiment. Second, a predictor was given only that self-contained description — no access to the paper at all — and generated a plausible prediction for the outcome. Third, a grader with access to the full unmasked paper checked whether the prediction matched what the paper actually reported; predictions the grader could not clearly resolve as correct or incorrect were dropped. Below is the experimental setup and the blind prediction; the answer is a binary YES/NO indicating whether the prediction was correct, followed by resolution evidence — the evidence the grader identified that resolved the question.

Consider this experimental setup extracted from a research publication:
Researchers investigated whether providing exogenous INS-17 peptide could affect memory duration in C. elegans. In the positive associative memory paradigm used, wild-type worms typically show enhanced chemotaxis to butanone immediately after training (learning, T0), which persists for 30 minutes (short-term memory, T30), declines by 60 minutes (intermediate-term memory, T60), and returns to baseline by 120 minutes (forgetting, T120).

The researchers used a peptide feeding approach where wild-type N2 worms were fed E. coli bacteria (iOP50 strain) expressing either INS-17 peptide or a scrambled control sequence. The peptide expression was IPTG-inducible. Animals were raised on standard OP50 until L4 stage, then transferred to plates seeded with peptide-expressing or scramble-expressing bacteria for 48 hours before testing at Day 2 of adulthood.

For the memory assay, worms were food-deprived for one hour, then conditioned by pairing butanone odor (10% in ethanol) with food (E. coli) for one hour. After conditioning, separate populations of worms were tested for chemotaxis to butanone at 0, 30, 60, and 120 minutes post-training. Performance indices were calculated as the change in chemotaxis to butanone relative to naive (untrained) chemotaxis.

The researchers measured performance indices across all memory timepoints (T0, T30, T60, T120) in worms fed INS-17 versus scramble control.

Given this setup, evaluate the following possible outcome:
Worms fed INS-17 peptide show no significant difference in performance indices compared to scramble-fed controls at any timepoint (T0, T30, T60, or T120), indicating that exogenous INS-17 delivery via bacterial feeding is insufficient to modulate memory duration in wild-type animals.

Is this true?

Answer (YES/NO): NO